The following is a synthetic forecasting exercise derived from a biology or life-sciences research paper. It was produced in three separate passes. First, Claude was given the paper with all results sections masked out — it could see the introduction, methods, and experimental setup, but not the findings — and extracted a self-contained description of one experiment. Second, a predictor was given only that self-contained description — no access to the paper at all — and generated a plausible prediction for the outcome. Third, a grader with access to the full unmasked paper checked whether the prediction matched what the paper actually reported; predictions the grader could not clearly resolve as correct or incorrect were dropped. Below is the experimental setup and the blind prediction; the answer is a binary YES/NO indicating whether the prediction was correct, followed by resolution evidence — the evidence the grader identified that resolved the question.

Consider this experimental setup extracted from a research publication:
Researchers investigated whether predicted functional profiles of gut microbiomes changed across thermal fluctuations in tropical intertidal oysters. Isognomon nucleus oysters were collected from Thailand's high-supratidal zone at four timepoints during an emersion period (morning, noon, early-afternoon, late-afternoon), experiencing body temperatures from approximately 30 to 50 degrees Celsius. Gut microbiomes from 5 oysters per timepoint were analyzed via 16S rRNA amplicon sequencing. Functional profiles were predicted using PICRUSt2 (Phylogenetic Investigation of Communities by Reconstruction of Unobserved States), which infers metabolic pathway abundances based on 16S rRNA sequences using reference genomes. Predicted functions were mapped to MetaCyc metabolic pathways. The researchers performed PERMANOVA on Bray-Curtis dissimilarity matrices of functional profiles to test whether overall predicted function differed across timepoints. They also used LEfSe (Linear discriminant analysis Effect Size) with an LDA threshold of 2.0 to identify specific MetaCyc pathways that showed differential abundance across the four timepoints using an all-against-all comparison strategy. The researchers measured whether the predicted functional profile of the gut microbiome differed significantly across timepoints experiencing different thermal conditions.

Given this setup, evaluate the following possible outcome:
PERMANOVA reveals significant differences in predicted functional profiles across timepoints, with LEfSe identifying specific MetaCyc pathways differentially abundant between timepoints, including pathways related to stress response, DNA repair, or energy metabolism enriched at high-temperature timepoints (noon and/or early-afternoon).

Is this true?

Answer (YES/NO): NO